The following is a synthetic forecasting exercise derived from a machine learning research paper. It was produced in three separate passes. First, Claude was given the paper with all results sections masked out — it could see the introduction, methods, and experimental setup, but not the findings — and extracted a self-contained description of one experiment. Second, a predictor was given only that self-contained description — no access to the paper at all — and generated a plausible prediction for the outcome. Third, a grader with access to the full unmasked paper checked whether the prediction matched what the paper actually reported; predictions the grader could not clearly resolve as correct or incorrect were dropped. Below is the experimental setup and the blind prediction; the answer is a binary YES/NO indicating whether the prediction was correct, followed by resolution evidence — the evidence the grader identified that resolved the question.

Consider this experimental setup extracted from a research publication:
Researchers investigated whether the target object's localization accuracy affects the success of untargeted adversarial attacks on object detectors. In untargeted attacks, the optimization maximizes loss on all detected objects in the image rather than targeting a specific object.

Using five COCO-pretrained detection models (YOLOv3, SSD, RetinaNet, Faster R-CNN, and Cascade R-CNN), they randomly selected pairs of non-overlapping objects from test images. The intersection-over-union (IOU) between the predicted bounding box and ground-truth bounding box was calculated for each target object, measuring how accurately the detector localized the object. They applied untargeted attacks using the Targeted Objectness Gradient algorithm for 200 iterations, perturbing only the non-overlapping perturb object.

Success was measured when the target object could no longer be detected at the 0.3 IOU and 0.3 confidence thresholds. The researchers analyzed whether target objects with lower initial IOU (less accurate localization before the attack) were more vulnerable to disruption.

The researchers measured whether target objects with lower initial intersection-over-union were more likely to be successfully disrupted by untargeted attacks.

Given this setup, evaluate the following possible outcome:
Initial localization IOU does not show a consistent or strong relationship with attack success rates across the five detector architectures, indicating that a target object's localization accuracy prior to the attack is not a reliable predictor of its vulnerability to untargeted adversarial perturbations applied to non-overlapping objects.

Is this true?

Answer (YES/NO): NO